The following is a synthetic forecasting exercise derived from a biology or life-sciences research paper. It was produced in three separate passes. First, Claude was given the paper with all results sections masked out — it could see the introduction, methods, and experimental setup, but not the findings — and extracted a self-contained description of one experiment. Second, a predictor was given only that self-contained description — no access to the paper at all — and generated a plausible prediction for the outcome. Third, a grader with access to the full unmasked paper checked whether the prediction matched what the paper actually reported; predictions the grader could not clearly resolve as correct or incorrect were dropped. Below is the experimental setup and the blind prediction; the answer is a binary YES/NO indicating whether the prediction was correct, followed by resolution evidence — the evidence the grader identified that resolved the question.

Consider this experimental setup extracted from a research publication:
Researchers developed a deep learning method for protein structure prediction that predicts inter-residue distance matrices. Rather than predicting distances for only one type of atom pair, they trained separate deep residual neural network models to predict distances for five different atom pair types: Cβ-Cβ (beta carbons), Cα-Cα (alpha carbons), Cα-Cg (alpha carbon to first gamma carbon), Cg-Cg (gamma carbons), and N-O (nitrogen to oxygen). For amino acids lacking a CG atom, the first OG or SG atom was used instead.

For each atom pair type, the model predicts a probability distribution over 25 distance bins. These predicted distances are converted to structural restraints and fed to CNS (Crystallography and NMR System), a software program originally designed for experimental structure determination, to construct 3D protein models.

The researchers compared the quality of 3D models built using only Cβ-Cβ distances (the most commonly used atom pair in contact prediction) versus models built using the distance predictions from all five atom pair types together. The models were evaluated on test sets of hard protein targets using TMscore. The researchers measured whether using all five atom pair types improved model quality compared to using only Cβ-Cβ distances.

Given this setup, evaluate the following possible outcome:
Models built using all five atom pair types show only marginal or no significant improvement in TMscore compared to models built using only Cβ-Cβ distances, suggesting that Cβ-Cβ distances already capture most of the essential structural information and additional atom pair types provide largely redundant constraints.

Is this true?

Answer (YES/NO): YES